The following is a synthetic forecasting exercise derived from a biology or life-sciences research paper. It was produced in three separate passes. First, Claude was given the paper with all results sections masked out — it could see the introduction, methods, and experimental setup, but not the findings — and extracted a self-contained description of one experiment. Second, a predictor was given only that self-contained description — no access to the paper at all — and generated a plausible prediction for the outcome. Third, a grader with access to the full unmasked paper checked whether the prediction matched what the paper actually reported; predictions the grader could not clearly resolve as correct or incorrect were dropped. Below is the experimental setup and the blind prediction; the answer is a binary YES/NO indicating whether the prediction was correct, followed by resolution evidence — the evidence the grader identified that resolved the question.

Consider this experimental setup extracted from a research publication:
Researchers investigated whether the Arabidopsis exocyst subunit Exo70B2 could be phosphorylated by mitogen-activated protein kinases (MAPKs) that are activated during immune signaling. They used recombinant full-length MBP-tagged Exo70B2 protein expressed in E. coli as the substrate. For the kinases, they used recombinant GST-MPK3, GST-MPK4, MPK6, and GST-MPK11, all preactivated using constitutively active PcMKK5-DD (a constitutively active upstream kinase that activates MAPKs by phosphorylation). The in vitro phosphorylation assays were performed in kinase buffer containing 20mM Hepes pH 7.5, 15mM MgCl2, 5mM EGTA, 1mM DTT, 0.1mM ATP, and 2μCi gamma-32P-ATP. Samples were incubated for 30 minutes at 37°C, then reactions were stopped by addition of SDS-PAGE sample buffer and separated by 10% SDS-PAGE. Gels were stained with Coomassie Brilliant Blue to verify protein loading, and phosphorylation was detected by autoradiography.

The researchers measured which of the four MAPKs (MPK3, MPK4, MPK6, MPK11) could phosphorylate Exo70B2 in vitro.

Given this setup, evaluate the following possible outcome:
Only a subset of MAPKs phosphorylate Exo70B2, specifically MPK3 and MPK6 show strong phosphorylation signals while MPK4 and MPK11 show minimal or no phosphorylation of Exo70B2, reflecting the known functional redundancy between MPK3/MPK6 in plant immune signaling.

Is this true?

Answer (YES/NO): NO